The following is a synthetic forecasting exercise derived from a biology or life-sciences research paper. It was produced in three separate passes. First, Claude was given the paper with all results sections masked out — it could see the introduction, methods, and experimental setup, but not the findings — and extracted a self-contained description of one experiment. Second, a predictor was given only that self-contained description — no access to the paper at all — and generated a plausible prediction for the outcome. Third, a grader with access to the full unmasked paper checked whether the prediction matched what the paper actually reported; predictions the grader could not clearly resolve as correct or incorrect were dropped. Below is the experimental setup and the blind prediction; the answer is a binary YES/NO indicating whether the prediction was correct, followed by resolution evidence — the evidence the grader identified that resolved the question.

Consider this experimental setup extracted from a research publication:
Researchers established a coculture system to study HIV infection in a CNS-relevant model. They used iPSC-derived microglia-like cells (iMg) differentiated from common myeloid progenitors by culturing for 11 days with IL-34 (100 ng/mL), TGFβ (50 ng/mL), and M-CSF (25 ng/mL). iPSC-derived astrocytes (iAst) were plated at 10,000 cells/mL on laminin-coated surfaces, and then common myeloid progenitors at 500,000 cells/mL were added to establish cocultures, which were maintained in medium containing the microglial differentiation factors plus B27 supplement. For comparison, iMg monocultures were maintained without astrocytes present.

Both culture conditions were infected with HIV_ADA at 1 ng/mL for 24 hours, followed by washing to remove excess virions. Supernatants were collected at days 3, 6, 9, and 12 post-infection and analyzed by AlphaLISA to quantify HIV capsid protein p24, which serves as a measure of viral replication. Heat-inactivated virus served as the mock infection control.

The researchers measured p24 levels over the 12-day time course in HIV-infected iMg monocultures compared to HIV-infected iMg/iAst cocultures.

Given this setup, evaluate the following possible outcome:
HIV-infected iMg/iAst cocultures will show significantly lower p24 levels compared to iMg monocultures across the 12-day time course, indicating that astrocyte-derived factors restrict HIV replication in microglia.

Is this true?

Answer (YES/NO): NO